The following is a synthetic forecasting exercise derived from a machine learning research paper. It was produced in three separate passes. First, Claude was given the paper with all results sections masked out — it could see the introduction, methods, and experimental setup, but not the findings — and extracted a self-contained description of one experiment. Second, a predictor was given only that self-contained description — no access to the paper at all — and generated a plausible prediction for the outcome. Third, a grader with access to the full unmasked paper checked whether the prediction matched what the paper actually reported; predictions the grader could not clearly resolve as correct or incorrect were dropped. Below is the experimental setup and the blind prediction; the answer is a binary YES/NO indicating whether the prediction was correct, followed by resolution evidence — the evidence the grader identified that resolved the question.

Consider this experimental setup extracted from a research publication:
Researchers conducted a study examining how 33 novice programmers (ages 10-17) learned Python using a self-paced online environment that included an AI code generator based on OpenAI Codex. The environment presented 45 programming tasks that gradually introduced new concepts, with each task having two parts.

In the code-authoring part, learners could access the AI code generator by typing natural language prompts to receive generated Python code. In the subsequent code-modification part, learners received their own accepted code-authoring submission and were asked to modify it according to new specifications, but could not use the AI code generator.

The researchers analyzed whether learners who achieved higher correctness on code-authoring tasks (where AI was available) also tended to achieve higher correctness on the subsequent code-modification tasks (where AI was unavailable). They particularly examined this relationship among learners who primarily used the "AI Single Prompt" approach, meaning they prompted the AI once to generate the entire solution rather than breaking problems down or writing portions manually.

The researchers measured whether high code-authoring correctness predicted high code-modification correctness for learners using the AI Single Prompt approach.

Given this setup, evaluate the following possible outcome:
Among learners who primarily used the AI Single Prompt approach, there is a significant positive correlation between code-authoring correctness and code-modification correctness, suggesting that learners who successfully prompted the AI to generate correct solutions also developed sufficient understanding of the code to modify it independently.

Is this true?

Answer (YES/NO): NO